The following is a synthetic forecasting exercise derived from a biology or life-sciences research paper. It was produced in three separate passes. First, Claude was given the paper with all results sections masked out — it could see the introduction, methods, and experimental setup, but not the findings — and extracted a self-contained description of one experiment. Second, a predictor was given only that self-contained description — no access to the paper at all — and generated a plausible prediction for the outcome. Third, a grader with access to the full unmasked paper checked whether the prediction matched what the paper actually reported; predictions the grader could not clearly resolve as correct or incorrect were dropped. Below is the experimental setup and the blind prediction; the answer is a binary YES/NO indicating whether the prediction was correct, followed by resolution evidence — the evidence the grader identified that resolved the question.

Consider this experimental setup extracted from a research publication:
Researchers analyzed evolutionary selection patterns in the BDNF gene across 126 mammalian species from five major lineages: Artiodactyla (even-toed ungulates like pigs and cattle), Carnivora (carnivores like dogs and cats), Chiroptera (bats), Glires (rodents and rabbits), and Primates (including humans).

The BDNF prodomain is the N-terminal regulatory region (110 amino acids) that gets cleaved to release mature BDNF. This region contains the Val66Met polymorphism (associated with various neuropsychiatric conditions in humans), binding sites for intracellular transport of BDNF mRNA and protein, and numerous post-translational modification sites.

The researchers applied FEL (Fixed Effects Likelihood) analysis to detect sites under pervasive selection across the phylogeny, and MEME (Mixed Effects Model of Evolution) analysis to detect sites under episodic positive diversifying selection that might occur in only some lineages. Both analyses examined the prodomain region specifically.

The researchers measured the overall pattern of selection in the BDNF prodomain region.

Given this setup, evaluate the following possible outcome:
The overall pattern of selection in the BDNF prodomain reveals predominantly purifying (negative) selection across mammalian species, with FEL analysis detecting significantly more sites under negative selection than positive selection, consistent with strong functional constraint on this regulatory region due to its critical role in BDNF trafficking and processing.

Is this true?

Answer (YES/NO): NO